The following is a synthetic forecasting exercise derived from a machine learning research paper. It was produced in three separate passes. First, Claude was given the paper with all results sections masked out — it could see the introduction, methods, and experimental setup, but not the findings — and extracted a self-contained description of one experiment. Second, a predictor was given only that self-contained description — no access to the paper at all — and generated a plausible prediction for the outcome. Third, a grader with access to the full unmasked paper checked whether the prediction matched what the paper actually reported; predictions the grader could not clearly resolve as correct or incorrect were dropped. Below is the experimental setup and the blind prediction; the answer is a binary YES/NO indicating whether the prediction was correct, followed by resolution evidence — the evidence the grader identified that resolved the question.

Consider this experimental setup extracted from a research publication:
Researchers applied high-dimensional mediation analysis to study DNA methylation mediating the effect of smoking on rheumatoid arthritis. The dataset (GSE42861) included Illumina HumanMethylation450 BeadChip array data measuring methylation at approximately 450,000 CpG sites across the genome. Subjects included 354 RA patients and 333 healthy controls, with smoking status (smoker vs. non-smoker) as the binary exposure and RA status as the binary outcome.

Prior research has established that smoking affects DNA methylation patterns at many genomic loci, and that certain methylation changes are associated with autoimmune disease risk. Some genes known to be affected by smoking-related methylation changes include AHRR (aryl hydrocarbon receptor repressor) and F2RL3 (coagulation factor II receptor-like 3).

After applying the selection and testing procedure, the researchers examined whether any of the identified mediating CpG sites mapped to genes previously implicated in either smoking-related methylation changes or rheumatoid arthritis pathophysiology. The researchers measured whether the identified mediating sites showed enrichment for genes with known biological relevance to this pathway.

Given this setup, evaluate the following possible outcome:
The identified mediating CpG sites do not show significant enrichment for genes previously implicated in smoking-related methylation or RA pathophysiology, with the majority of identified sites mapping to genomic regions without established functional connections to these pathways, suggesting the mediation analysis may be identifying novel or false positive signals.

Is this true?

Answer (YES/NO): NO